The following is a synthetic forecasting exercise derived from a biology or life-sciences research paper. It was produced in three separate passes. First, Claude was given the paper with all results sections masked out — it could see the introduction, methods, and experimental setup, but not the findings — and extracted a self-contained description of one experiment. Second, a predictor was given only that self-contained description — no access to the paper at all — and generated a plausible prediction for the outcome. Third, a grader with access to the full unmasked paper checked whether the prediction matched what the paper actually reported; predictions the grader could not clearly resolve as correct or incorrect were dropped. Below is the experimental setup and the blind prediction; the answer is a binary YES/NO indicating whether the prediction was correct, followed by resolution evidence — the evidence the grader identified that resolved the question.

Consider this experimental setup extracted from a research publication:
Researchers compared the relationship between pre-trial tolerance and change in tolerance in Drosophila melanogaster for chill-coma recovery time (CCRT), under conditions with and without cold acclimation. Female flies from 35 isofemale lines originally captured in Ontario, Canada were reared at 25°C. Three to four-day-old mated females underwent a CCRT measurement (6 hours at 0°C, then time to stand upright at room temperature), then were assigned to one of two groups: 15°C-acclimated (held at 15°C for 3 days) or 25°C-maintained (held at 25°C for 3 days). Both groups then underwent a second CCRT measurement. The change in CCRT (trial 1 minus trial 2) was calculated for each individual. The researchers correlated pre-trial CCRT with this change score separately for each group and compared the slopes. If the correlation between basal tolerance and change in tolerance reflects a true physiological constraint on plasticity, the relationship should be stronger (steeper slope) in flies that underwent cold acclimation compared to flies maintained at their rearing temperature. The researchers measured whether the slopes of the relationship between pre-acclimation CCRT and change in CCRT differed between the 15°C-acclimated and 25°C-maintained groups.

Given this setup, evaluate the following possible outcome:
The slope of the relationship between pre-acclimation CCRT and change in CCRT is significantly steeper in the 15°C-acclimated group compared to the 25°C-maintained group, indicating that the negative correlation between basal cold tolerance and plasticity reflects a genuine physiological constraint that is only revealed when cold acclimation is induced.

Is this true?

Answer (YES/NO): NO